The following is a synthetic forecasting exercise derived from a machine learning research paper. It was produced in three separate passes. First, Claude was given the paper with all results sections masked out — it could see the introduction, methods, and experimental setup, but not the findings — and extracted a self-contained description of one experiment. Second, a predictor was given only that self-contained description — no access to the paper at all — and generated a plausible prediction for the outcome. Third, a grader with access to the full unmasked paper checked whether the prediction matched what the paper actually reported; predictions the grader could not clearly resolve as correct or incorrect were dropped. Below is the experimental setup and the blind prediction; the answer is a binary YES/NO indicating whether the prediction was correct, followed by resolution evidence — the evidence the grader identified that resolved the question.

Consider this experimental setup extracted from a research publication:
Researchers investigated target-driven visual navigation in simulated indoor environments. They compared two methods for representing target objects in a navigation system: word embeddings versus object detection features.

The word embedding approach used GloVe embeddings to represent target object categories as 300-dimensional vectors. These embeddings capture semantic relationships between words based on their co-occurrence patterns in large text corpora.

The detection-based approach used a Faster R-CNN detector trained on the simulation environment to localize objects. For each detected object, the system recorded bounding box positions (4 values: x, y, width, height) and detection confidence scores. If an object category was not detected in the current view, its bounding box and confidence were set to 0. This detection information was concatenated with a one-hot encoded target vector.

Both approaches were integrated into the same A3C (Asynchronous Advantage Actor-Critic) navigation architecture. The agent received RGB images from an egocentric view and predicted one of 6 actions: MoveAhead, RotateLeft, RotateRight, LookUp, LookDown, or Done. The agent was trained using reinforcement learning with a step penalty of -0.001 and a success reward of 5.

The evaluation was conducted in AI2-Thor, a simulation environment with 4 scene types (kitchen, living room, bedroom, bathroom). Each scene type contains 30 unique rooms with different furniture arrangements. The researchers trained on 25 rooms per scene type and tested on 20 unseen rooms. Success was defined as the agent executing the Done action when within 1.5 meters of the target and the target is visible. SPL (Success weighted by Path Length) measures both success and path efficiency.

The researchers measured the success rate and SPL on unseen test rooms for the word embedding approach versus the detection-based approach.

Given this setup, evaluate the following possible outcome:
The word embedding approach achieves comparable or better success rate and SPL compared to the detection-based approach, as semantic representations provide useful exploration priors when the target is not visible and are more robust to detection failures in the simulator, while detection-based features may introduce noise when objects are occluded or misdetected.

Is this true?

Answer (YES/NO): NO